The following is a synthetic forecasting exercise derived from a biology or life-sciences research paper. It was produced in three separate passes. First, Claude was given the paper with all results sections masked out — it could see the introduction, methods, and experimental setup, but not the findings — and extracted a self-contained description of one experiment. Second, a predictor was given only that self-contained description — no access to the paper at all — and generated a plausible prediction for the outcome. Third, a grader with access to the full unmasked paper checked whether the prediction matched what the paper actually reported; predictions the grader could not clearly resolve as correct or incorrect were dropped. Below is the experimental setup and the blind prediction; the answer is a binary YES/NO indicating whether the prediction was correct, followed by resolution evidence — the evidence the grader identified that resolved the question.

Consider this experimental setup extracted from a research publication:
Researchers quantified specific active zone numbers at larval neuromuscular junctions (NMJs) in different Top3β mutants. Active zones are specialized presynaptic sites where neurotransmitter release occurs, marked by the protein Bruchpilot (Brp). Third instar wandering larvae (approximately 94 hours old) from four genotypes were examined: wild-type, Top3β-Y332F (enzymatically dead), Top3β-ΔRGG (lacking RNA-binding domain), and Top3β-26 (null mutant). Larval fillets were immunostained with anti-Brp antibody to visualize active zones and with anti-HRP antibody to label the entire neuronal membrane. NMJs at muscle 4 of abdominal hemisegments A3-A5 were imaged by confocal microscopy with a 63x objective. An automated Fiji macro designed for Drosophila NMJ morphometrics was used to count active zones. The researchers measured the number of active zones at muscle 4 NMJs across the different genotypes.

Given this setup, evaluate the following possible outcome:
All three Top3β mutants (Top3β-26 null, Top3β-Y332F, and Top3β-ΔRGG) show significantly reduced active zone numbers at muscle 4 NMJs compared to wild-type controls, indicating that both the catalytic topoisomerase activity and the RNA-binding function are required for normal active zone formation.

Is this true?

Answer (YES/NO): NO